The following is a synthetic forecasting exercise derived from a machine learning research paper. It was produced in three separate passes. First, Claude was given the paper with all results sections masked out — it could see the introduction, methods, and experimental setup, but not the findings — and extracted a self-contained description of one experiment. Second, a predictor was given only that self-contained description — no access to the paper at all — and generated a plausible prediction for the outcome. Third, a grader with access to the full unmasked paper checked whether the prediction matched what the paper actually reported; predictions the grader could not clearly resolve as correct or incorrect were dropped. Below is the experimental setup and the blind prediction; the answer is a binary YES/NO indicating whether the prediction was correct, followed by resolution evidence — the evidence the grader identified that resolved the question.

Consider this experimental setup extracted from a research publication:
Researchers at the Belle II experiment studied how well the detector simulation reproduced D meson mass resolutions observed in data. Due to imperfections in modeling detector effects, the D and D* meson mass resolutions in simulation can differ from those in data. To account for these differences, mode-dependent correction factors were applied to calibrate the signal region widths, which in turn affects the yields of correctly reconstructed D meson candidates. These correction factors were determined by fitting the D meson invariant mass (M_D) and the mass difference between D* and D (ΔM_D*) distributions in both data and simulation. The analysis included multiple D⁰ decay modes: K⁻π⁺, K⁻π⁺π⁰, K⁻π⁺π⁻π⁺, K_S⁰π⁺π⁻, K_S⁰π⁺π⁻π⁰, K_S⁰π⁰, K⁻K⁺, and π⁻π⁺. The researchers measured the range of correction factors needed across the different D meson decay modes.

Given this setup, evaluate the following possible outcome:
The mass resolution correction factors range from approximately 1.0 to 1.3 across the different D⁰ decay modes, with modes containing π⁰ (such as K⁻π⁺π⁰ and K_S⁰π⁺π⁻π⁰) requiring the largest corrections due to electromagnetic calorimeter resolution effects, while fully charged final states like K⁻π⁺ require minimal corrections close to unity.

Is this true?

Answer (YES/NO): NO